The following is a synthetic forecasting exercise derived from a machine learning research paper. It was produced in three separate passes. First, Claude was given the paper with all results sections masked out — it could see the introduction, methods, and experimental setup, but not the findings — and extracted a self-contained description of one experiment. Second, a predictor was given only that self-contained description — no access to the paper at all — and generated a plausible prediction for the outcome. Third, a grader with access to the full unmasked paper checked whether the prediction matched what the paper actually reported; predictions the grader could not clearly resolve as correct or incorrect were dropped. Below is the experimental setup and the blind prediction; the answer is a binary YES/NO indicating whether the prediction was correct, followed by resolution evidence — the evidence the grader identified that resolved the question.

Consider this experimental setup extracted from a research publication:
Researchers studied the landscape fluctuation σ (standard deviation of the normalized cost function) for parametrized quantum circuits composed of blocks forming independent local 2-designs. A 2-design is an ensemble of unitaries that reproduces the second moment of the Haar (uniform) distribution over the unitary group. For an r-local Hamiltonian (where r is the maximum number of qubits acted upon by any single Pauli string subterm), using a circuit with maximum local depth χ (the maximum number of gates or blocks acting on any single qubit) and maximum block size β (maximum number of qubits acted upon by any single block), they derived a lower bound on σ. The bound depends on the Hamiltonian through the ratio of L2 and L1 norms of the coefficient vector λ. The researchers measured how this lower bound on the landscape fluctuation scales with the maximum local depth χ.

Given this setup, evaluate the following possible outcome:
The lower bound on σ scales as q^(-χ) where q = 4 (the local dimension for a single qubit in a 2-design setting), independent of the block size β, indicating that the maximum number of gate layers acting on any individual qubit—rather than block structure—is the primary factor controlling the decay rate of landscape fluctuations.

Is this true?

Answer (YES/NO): NO